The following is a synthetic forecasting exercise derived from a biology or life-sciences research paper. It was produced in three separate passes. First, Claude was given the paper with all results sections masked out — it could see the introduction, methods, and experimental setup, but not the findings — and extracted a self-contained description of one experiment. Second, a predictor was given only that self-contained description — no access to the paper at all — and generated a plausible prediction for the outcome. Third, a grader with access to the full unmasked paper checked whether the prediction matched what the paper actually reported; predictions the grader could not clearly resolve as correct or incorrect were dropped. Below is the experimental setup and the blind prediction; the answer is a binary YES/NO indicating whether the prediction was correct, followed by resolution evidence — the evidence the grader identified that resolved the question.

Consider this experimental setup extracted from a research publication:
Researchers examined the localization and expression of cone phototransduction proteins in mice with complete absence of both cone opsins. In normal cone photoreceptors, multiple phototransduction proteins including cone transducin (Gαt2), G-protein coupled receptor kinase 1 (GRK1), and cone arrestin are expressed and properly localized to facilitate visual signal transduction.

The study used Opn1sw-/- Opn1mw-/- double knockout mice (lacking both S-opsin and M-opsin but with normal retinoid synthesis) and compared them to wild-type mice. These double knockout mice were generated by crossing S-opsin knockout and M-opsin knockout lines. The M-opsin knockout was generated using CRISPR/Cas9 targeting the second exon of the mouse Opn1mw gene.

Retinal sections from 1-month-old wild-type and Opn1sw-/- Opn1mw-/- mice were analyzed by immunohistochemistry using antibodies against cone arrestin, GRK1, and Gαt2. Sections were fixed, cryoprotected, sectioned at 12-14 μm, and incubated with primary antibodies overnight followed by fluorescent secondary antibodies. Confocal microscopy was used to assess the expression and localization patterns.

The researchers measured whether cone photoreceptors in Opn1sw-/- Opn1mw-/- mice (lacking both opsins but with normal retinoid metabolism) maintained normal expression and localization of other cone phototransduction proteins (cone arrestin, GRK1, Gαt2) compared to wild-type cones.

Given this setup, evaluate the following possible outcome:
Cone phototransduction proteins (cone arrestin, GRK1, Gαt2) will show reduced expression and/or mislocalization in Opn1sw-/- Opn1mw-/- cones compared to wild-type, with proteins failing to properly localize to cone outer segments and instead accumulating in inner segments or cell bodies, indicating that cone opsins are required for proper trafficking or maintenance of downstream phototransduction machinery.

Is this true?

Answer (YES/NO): NO